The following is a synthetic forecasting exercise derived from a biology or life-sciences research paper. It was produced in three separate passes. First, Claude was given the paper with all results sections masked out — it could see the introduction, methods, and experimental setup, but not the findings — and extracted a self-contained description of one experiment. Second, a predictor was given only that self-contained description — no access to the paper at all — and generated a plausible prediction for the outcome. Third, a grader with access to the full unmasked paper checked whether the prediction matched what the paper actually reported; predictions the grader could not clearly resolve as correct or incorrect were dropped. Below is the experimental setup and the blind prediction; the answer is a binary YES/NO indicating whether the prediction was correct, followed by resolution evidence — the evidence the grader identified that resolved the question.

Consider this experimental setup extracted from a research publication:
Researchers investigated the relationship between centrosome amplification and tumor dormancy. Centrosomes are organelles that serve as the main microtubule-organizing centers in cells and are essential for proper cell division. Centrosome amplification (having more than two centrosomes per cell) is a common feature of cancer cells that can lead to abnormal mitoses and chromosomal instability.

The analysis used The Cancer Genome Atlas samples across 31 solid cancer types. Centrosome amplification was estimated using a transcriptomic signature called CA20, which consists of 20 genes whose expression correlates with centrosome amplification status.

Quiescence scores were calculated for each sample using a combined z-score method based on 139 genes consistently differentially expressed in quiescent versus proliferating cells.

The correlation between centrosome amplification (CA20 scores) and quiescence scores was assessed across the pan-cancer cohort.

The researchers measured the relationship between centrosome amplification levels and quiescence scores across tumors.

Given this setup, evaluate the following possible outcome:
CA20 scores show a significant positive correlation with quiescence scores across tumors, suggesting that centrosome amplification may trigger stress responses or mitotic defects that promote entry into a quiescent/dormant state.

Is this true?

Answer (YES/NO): NO